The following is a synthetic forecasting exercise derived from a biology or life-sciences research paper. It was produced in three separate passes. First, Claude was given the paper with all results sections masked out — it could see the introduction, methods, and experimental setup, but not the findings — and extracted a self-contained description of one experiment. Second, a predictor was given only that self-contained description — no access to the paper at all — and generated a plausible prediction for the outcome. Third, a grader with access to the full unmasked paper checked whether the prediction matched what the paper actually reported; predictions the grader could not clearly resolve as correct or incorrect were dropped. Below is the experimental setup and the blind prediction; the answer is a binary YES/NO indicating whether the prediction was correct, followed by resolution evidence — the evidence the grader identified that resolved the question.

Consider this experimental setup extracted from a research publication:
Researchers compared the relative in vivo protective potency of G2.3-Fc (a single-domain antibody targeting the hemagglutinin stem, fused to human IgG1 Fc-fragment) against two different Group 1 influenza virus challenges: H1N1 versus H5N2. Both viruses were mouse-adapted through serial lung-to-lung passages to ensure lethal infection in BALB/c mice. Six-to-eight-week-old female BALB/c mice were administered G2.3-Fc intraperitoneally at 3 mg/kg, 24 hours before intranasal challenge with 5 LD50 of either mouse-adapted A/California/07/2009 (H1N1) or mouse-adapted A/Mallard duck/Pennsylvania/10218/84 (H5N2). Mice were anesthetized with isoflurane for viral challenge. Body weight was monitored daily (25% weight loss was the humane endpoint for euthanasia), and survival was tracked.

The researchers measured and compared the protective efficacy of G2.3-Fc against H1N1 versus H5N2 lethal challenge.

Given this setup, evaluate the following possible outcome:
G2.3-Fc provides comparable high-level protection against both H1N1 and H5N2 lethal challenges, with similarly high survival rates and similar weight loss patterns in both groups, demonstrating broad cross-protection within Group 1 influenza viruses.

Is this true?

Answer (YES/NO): YES